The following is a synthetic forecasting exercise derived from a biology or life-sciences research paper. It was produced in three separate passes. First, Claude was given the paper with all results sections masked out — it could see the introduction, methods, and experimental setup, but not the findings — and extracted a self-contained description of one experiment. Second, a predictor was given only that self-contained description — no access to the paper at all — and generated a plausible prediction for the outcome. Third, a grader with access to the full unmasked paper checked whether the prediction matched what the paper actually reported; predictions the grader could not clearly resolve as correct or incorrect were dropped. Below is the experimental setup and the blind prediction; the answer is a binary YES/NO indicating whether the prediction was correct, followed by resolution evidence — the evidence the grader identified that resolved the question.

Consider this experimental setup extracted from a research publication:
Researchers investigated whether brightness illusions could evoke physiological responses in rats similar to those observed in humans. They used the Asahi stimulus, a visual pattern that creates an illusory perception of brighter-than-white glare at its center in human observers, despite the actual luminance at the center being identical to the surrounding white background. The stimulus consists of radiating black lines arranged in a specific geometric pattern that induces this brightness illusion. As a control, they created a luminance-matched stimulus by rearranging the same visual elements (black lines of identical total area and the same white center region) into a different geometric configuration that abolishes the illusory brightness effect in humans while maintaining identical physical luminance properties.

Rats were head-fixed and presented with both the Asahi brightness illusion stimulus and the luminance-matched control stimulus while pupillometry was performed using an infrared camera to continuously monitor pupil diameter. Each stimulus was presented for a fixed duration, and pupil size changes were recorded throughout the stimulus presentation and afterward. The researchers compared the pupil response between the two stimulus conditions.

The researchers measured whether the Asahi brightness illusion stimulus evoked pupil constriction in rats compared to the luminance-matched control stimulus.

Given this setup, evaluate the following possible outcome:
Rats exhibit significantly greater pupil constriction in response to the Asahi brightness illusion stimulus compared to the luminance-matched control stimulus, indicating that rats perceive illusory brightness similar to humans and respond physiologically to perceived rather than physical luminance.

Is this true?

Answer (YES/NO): YES